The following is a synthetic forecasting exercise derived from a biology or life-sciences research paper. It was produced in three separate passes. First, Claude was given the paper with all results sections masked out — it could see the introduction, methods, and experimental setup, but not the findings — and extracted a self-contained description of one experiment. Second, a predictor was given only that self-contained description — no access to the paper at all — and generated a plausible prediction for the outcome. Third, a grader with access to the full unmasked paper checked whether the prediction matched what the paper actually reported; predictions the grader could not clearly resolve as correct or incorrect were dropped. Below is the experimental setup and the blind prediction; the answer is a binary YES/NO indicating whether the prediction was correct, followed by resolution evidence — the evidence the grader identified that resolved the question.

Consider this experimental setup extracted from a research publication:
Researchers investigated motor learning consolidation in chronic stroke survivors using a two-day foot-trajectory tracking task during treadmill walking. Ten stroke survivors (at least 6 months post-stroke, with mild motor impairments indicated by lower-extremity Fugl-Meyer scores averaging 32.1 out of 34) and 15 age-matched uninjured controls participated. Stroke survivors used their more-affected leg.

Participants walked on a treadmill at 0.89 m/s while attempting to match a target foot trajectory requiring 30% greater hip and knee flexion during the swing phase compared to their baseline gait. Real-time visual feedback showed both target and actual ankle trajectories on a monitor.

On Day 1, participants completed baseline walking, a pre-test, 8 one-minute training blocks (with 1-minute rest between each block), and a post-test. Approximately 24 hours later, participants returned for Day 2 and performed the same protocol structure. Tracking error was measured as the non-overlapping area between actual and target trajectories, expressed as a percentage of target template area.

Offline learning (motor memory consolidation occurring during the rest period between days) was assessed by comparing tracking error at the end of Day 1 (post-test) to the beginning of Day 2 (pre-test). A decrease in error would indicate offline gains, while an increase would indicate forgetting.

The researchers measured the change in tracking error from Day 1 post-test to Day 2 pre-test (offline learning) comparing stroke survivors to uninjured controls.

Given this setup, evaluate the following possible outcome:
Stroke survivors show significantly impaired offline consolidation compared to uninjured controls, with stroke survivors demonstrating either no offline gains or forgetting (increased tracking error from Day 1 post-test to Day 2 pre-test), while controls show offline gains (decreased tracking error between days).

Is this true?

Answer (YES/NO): NO